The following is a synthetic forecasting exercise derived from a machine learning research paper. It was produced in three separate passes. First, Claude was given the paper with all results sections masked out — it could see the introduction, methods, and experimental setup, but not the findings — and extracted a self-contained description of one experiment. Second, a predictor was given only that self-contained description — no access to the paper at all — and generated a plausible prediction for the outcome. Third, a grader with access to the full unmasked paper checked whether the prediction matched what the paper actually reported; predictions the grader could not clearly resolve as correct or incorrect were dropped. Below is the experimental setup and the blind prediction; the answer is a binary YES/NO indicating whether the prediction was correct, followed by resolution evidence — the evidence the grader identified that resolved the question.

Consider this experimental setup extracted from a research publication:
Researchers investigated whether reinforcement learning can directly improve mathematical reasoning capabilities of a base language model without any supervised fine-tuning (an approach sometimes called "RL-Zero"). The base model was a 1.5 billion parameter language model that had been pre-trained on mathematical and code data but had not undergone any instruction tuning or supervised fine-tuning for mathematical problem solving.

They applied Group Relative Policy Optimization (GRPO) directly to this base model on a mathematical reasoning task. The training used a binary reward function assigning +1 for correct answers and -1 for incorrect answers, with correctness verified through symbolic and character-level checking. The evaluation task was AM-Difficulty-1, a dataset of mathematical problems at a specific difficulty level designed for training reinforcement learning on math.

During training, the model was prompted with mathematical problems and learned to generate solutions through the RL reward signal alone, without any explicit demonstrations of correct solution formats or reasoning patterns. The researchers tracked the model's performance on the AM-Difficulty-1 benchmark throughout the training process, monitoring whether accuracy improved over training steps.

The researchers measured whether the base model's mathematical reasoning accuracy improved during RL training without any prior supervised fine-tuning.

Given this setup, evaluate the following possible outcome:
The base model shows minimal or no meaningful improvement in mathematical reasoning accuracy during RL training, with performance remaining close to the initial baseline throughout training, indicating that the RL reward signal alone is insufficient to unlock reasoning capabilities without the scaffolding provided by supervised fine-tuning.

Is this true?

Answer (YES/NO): NO